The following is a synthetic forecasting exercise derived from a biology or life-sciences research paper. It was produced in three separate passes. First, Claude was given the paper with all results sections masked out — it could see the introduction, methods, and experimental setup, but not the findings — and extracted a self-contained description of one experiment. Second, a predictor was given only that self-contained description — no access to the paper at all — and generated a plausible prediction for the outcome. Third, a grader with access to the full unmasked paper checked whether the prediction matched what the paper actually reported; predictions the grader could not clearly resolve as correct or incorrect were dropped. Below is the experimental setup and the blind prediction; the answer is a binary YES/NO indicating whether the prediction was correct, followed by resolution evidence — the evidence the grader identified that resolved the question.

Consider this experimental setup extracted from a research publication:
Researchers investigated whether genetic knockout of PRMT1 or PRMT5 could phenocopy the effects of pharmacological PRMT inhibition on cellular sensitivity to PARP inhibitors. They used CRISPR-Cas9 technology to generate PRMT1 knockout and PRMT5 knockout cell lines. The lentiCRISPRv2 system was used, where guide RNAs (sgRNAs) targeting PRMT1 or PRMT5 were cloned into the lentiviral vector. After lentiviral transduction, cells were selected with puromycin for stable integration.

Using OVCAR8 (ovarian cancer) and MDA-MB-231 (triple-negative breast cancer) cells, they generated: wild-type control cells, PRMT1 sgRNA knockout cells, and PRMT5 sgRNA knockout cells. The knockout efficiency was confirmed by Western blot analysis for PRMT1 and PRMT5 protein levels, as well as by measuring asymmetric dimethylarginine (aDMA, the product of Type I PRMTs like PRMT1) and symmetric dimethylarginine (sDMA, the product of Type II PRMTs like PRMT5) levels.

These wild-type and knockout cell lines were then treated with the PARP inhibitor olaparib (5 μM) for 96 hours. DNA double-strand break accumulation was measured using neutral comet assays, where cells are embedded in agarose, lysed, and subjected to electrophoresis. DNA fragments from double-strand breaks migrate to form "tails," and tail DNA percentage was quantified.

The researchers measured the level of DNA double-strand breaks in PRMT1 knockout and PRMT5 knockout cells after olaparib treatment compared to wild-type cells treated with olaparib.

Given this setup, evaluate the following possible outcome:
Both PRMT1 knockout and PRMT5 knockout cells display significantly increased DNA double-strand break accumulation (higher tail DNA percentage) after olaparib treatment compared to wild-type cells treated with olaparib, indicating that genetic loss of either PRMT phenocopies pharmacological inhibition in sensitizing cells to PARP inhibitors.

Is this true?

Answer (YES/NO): YES